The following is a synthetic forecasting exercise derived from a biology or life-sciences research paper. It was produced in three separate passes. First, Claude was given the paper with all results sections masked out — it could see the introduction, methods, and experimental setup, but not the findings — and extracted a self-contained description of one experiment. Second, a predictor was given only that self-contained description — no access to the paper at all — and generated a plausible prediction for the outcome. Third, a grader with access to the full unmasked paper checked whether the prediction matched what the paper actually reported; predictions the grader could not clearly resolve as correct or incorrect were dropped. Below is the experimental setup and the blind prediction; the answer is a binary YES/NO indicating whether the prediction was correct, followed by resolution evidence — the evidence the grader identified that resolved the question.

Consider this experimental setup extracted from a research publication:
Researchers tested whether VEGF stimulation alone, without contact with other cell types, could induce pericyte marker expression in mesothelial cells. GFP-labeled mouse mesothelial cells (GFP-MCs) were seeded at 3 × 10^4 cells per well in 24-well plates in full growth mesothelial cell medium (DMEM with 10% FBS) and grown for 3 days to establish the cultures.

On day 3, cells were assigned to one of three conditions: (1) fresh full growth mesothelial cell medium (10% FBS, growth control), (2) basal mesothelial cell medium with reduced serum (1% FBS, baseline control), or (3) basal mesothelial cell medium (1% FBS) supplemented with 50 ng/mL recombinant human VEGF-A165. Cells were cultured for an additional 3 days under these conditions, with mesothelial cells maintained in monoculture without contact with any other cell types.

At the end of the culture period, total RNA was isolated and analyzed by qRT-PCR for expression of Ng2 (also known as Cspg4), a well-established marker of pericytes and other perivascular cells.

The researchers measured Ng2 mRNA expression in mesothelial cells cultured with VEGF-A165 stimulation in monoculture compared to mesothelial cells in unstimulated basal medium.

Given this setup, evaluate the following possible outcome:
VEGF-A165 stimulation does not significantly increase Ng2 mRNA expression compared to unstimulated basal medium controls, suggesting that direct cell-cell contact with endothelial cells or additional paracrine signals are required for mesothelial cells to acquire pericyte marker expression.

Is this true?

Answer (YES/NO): YES